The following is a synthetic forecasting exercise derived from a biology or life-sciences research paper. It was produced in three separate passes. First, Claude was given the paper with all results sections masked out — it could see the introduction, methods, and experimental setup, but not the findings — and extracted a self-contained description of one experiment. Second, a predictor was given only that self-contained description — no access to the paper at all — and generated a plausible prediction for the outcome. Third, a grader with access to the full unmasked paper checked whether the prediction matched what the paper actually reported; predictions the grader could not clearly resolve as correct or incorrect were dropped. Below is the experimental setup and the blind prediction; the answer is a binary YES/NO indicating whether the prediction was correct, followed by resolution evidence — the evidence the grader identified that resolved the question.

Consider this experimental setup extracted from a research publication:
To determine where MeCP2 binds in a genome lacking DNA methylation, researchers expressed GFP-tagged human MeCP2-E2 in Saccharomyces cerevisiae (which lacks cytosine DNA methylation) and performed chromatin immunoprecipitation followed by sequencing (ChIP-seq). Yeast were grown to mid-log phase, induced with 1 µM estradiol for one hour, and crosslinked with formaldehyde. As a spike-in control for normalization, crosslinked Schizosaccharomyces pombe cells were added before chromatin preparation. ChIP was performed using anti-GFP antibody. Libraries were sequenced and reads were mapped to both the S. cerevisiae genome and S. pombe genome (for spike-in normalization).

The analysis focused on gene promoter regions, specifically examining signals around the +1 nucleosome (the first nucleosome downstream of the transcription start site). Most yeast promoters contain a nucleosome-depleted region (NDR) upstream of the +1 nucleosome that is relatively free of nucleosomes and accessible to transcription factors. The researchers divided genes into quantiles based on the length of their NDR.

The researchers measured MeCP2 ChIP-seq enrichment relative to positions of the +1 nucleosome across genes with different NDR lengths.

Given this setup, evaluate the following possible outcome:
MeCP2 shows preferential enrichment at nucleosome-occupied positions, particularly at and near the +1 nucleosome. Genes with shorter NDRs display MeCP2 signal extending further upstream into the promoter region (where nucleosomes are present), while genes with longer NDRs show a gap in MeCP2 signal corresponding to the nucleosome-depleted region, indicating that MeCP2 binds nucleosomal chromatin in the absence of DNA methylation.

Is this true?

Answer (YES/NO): NO